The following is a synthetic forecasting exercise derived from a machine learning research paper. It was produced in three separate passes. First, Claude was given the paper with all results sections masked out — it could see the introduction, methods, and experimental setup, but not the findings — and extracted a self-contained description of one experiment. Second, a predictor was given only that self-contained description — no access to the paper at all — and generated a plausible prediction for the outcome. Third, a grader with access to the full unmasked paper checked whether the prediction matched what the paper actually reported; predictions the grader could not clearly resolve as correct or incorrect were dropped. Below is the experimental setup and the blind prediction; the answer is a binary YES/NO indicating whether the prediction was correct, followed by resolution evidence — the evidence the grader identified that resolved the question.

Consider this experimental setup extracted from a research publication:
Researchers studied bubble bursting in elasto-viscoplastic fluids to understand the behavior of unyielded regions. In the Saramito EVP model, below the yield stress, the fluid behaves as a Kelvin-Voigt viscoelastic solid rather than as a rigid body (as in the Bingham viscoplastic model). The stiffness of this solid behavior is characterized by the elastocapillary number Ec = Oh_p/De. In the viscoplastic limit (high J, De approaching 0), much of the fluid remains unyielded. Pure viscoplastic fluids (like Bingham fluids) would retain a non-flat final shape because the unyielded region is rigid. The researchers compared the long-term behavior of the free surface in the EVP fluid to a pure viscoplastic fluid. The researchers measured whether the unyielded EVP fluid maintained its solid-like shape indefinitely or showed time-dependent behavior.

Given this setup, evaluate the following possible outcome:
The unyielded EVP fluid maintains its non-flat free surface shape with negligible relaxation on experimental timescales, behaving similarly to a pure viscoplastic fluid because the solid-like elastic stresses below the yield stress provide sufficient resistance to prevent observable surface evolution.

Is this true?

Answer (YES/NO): NO